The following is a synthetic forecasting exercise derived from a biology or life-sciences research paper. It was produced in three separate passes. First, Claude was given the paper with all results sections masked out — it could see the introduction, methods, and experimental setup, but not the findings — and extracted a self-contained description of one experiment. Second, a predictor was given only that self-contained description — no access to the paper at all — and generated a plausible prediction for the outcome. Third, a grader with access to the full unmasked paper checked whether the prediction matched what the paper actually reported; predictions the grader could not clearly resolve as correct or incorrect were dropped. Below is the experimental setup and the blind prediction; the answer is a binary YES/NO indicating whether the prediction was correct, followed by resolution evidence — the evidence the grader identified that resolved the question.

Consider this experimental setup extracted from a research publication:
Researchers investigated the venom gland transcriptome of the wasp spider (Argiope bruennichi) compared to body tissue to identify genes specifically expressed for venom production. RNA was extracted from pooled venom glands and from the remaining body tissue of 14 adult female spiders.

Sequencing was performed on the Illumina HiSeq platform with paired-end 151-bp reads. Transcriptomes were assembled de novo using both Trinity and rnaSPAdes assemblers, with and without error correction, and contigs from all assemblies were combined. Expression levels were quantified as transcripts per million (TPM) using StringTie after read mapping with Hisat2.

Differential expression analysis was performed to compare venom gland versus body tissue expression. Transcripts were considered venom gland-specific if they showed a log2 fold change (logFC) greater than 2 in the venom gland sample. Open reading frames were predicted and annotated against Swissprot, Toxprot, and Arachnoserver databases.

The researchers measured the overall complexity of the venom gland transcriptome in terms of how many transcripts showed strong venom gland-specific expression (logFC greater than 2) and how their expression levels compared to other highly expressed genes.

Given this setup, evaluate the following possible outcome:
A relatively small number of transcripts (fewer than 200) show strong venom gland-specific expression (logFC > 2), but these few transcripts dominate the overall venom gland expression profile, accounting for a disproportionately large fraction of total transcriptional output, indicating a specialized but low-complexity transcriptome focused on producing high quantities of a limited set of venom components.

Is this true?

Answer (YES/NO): NO